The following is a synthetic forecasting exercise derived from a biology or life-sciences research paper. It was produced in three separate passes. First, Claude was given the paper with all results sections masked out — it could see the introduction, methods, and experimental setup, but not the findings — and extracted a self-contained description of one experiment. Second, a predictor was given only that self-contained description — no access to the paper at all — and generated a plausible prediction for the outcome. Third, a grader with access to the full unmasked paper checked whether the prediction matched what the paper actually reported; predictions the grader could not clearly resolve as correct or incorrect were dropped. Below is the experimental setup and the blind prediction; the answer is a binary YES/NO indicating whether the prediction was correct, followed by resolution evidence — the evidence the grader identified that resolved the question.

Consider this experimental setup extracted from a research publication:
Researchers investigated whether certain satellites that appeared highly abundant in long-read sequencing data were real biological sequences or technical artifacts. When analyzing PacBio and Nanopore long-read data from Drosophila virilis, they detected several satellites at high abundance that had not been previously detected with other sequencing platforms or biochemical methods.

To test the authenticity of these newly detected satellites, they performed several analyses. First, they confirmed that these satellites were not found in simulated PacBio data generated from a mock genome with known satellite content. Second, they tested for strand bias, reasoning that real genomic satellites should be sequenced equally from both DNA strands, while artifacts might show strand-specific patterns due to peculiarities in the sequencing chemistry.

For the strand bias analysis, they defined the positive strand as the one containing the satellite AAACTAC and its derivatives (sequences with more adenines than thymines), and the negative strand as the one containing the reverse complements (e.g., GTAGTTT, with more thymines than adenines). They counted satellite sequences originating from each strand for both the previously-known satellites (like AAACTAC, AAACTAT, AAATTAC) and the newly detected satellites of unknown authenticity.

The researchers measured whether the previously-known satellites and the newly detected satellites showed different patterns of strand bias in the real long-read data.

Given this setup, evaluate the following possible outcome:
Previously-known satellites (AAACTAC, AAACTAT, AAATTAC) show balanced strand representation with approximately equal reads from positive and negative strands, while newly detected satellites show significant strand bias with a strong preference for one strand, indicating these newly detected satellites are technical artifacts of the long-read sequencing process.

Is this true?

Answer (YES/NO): NO